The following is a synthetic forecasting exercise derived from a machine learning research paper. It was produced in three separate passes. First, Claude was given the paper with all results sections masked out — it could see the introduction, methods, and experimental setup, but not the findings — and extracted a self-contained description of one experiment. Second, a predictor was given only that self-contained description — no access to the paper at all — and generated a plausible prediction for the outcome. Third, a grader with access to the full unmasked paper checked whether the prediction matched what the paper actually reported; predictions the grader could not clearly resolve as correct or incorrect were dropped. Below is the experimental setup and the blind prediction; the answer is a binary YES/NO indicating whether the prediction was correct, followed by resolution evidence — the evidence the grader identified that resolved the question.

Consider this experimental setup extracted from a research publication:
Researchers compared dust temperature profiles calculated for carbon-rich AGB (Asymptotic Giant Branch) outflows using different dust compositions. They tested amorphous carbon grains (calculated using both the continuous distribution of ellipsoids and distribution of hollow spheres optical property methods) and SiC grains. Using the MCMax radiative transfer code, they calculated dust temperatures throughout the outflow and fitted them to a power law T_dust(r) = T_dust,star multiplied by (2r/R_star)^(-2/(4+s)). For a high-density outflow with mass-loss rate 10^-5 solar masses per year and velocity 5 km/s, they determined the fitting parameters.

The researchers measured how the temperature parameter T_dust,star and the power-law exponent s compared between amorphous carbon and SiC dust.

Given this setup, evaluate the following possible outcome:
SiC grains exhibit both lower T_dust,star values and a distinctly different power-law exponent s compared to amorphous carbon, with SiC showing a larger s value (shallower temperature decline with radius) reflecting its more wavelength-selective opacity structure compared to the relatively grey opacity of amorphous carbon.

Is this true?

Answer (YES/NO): YES